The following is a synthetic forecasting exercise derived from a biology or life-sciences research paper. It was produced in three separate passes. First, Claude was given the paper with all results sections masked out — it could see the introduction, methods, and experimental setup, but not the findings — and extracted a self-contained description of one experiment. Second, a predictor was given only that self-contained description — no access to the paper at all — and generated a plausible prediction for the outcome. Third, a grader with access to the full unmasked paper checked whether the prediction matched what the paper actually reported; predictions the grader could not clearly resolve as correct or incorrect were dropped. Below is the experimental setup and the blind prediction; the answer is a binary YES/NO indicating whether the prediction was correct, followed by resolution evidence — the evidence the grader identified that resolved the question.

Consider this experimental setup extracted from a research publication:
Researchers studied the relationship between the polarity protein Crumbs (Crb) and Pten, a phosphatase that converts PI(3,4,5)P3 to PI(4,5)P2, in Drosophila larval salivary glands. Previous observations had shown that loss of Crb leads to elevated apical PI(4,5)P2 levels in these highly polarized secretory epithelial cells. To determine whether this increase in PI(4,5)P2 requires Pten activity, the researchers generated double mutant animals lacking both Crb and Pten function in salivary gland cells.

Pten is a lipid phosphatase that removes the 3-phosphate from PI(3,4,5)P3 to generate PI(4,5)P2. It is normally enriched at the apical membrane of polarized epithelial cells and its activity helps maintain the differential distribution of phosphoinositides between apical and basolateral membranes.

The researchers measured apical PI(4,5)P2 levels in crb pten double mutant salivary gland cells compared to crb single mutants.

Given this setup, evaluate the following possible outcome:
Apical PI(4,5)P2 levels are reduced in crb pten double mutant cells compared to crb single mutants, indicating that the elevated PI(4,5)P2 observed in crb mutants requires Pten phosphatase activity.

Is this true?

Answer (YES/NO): YES